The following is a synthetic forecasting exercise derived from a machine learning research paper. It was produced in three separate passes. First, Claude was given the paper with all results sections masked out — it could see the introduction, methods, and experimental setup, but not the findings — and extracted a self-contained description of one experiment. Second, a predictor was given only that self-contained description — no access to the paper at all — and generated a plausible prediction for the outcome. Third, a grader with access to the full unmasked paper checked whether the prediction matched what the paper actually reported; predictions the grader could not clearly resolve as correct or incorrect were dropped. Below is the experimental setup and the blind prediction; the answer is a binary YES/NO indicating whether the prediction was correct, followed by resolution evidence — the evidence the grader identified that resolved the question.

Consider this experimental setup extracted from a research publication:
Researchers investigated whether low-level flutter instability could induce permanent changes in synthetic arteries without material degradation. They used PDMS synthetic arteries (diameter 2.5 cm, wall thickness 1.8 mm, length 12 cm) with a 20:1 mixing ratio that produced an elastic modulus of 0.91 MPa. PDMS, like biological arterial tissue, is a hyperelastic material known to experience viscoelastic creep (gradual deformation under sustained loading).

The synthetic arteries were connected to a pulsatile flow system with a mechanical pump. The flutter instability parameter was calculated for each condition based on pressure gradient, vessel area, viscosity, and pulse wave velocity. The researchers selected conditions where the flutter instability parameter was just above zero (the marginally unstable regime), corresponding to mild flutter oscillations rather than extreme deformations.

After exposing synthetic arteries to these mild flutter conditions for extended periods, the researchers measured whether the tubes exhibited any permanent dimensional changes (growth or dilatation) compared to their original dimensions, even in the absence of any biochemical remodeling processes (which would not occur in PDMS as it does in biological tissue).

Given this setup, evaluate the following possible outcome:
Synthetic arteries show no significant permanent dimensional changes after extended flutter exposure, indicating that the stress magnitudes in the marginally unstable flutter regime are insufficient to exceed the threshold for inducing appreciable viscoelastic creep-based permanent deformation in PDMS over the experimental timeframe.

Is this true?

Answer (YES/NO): NO